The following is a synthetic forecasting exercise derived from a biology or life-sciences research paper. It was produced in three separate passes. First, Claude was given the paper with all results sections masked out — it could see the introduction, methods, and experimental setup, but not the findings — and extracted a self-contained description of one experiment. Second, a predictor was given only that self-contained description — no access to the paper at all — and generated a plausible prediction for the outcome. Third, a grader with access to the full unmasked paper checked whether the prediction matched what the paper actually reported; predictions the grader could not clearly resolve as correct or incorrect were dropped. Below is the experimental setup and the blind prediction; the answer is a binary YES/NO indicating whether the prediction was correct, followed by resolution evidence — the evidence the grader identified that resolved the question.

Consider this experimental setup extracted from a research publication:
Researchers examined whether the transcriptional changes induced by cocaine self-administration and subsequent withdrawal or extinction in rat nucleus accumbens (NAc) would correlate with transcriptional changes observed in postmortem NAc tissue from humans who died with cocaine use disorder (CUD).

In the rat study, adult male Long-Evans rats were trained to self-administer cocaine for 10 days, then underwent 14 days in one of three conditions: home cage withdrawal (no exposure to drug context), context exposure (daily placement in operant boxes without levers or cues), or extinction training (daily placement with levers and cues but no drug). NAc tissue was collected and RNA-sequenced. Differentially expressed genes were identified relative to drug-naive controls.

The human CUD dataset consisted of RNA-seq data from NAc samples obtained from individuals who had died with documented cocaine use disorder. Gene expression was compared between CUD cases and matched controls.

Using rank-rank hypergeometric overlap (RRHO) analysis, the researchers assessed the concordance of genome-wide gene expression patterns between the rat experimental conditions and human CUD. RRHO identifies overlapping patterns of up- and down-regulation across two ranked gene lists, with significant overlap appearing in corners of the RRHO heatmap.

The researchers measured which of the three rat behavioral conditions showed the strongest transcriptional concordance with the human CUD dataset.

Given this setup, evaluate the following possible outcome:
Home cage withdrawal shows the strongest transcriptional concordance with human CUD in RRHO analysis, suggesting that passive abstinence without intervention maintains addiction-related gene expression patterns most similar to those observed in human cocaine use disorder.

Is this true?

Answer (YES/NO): NO